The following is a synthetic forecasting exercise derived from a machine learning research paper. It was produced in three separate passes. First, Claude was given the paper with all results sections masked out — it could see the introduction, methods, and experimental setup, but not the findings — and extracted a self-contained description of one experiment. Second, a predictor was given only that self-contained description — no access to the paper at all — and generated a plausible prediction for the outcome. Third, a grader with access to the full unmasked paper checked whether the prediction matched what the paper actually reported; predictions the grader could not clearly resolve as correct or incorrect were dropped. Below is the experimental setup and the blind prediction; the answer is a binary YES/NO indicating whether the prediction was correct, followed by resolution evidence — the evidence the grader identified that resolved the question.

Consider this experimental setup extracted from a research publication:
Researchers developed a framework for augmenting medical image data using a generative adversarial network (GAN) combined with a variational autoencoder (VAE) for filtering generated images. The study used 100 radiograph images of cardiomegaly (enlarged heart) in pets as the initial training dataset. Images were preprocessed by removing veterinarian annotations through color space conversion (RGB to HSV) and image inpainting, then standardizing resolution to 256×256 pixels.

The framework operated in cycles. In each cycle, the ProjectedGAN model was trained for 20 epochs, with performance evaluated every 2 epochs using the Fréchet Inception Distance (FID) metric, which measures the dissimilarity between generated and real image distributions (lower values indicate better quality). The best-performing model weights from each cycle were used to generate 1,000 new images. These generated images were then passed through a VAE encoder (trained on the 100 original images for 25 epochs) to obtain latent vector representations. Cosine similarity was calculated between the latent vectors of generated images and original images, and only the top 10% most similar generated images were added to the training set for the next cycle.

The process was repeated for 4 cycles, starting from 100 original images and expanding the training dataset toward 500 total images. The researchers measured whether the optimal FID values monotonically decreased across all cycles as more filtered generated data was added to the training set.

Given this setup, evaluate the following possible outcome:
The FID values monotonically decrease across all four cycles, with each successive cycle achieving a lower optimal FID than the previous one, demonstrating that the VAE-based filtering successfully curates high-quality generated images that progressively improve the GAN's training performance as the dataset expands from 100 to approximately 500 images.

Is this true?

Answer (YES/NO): NO